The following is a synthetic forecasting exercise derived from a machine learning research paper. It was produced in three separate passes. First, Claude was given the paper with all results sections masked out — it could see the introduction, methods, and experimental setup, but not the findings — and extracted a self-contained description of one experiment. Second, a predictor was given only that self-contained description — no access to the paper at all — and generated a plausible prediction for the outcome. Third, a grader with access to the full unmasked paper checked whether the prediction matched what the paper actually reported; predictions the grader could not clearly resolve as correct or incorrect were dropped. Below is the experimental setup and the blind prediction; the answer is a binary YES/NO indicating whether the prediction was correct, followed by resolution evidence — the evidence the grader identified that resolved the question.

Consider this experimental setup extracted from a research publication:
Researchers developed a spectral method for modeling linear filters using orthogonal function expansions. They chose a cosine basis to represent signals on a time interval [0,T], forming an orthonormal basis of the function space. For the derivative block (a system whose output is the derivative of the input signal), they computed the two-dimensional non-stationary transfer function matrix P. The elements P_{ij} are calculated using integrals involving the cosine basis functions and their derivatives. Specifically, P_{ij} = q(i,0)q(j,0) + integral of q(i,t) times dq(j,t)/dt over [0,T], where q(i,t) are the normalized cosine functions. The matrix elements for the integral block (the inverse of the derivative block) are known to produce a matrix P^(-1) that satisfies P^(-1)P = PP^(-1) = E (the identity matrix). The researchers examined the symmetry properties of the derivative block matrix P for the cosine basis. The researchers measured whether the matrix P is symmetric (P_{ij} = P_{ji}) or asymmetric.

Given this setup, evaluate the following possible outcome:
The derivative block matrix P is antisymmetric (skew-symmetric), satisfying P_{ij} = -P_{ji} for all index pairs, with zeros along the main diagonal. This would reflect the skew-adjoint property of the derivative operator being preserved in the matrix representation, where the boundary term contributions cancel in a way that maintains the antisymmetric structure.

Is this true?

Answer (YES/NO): NO